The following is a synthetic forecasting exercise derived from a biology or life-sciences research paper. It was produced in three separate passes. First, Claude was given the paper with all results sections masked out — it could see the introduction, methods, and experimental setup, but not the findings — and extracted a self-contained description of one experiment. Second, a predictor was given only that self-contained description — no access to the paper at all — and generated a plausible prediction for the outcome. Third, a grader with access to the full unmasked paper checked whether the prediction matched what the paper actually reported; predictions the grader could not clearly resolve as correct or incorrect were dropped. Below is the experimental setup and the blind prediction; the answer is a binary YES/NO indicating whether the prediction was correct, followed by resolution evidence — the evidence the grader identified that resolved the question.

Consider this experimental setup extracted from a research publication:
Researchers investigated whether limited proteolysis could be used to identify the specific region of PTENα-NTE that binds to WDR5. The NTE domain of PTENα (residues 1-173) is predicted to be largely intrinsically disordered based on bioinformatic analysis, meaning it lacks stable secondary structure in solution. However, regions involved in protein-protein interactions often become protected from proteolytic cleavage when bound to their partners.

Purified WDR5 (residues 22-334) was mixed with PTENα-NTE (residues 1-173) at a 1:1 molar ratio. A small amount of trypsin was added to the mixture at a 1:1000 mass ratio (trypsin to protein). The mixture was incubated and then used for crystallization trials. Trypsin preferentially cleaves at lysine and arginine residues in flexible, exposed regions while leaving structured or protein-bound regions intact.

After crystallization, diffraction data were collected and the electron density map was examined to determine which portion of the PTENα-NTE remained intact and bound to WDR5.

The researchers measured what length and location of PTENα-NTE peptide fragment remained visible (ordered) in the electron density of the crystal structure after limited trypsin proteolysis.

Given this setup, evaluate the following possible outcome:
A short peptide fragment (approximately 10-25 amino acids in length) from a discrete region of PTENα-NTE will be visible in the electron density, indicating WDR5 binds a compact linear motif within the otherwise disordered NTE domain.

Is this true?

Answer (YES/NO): NO